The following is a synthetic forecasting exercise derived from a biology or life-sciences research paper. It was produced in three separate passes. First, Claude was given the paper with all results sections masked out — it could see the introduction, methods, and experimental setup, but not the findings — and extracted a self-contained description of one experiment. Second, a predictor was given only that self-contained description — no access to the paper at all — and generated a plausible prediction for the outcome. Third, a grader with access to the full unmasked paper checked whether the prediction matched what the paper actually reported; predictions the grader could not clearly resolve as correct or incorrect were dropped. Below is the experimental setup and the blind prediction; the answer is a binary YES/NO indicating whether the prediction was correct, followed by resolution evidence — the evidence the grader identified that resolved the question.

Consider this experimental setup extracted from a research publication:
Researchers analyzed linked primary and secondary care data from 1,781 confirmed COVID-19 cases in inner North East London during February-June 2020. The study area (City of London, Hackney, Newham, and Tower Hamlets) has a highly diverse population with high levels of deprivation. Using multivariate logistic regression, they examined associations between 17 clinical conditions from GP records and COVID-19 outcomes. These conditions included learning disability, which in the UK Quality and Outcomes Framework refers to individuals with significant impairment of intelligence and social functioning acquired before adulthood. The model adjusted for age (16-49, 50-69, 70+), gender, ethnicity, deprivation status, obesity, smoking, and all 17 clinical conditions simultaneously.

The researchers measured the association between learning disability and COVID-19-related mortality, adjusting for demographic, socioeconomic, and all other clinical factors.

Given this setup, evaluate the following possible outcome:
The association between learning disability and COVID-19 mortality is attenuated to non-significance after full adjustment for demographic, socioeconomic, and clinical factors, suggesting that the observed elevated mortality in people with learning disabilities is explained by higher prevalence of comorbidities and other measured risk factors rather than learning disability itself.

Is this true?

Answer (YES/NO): NO